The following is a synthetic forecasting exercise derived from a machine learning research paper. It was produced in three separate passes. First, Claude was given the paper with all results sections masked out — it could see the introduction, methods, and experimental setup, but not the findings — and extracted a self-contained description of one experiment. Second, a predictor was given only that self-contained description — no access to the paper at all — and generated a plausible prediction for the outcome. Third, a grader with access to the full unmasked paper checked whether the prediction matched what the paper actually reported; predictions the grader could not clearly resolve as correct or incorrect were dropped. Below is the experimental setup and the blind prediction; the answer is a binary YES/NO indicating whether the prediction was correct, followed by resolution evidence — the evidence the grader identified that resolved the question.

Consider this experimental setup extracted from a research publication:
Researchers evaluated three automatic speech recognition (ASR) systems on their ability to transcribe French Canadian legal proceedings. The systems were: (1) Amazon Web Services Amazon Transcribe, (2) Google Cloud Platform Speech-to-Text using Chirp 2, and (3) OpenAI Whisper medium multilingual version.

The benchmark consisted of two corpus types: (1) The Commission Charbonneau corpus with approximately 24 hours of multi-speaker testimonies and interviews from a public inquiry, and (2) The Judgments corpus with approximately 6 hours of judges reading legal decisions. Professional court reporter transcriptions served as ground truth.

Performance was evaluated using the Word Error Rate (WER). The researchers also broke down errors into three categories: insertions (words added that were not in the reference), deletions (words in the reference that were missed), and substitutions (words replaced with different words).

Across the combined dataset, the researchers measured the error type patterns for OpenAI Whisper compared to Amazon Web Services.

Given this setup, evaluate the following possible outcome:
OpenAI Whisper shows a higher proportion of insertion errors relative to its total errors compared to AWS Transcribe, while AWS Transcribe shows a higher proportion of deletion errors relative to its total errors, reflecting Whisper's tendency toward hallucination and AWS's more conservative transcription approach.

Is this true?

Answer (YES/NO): NO